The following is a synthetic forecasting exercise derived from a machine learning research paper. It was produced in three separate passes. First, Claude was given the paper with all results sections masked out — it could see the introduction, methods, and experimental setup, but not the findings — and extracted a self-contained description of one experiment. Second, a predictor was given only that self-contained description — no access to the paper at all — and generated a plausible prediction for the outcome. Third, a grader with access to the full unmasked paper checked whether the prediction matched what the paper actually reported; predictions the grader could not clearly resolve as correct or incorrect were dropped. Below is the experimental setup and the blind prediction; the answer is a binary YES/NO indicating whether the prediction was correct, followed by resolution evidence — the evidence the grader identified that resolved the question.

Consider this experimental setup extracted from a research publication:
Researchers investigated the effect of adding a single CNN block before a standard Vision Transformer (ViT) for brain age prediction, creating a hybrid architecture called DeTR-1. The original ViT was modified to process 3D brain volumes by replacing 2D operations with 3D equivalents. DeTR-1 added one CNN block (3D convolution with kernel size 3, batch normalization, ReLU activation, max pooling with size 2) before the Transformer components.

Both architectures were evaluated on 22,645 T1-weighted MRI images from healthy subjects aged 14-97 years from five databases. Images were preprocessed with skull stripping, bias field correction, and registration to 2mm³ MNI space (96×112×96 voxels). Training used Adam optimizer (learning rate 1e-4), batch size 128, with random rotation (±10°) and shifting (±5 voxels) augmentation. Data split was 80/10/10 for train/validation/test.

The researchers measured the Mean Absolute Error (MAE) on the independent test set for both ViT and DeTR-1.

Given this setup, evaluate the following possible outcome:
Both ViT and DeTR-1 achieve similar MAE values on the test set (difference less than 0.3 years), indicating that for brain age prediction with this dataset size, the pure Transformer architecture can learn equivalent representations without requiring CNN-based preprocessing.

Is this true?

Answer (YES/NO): YES